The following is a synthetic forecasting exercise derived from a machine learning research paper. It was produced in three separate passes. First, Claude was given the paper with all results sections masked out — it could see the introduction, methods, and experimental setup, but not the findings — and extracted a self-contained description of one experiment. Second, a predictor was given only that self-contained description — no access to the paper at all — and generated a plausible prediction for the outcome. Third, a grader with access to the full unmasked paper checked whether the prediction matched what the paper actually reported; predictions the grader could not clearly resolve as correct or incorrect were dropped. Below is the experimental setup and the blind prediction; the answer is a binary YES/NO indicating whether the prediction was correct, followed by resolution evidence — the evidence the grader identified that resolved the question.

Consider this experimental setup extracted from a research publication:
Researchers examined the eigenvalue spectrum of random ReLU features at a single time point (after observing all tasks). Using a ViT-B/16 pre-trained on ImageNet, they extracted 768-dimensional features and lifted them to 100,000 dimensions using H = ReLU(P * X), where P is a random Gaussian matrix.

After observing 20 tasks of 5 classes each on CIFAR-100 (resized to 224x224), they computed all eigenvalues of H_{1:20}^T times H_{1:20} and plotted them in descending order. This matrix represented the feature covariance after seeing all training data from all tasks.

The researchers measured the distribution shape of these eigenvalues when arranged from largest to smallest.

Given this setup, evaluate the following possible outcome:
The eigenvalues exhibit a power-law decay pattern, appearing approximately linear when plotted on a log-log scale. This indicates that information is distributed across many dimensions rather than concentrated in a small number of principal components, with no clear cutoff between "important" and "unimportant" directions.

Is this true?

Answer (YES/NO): NO